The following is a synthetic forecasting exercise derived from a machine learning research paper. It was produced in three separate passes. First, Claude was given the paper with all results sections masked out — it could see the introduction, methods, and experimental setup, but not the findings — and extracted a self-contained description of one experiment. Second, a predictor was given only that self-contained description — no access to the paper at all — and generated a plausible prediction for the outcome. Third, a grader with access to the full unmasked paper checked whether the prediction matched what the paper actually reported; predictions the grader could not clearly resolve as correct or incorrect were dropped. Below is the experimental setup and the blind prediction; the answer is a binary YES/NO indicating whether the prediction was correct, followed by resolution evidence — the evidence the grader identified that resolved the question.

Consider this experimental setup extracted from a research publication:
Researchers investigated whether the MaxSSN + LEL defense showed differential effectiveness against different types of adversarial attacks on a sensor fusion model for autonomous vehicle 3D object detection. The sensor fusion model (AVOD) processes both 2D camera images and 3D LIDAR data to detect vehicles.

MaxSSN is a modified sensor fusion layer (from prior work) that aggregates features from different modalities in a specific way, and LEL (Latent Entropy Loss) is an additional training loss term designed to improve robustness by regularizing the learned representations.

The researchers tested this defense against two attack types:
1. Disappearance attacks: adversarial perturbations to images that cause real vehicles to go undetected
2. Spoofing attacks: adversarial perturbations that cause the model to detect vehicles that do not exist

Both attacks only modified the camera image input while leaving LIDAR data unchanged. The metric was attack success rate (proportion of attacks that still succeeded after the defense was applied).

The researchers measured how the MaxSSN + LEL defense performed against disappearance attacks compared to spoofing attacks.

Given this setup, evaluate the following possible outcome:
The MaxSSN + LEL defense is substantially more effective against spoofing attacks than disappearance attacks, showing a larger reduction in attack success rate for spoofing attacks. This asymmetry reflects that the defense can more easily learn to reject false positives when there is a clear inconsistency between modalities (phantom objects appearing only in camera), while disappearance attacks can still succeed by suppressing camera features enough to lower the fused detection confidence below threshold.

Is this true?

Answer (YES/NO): YES